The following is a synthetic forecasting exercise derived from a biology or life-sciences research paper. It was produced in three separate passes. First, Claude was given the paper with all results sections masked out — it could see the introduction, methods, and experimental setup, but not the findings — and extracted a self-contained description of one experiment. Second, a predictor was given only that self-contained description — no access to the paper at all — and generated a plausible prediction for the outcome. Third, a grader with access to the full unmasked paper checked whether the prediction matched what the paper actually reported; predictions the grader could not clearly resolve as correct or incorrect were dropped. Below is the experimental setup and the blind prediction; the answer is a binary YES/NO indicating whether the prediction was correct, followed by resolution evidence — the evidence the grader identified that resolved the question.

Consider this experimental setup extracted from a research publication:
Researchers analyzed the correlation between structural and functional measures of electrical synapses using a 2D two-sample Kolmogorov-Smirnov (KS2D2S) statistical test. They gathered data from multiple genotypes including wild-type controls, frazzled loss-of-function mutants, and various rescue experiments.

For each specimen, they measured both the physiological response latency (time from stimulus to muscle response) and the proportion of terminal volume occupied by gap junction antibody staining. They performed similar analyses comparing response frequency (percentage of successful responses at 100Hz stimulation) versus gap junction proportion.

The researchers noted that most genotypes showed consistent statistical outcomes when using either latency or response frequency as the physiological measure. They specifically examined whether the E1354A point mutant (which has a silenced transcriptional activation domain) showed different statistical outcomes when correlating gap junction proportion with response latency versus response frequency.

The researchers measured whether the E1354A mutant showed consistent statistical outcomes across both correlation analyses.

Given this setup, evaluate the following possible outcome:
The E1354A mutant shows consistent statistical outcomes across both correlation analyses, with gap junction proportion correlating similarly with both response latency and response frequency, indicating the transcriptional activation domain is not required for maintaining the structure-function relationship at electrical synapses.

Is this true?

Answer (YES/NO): NO